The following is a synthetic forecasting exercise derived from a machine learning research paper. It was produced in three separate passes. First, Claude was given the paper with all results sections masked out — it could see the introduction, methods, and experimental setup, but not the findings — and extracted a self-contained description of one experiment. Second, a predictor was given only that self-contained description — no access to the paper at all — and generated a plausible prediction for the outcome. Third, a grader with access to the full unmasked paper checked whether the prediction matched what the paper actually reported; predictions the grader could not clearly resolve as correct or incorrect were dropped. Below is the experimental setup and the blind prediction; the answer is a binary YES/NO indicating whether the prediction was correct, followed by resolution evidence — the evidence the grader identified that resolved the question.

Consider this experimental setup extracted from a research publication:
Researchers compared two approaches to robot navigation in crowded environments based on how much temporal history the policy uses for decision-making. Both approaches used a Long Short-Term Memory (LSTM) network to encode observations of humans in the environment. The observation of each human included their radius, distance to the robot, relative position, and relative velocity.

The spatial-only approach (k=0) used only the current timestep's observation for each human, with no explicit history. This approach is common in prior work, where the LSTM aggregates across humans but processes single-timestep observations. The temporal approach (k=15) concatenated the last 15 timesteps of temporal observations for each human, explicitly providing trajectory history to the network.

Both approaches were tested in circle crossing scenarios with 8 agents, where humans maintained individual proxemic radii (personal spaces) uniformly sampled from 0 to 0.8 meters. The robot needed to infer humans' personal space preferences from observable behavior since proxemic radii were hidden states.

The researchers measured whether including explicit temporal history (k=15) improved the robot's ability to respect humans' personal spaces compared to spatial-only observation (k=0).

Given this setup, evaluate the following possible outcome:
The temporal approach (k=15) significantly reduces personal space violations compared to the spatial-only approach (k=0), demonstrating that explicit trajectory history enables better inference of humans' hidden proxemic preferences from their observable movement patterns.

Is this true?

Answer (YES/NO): NO